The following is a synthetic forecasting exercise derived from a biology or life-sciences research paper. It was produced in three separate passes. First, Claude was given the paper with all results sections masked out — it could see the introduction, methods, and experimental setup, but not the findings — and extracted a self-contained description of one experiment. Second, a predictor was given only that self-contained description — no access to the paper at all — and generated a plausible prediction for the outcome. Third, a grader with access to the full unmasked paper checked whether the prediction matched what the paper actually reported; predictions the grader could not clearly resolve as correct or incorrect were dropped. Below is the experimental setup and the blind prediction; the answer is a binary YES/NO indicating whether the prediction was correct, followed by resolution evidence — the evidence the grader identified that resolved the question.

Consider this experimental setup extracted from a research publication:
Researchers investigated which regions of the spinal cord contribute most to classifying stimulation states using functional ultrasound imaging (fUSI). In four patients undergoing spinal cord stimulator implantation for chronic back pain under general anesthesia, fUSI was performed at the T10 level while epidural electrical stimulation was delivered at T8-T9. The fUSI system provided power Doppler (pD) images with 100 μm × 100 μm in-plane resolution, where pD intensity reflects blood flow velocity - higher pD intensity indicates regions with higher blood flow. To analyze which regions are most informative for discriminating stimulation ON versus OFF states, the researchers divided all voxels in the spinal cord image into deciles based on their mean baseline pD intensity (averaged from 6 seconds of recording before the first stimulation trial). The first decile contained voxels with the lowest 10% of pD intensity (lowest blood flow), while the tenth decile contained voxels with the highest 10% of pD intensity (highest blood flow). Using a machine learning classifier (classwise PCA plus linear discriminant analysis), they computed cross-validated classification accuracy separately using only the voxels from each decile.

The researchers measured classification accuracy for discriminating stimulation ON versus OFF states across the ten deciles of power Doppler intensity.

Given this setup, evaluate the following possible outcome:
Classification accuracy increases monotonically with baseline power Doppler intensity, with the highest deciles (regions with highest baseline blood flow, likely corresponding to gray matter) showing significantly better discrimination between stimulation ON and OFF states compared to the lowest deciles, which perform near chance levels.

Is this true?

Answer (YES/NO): NO